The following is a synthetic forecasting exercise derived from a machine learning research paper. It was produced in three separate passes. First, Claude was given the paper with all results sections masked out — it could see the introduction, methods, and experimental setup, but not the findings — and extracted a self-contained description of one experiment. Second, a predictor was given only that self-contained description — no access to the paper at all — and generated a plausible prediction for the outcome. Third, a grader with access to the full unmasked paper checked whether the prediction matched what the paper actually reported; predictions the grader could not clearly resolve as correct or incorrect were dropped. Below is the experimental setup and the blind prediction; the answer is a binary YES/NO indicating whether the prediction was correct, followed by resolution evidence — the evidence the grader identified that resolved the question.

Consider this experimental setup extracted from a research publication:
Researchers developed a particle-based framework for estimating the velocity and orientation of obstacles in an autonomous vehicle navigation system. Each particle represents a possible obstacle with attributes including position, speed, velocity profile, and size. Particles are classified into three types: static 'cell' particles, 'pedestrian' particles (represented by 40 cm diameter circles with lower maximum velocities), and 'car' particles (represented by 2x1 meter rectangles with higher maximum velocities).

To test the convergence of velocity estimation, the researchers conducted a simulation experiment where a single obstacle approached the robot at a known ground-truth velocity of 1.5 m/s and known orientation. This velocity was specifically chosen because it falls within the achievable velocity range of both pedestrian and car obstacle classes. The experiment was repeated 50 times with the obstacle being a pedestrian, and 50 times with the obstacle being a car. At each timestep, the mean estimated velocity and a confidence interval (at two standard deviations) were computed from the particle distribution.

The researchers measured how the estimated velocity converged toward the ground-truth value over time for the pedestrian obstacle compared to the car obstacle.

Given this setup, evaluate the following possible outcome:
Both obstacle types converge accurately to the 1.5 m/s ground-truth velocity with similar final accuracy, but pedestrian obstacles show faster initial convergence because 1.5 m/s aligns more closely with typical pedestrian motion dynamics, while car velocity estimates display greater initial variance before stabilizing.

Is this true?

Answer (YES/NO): NO